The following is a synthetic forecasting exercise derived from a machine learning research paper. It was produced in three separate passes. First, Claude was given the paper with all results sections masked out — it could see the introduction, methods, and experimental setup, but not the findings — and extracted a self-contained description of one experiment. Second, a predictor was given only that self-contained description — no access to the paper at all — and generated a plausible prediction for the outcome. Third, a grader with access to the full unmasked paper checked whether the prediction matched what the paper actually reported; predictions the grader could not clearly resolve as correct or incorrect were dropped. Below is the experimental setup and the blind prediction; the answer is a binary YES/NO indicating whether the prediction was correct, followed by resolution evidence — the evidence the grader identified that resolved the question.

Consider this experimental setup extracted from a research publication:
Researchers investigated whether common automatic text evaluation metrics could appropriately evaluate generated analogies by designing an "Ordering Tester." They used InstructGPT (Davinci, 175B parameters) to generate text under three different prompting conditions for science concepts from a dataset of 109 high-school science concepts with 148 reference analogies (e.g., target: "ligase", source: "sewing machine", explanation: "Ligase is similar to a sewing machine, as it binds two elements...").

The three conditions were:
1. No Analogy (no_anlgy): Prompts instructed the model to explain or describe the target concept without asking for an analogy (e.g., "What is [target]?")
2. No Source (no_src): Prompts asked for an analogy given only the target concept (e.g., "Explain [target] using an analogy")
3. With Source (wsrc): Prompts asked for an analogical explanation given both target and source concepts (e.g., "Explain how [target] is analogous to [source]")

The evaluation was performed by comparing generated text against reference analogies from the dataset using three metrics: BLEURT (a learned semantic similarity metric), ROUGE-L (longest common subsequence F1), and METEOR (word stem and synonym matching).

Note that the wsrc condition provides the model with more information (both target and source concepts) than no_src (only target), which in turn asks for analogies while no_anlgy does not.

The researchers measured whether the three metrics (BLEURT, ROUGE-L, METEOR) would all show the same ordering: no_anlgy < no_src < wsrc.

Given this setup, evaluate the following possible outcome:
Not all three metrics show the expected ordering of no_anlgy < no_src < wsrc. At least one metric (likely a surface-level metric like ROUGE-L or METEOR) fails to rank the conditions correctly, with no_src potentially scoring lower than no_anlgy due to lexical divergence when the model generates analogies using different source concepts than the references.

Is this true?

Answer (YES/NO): NO